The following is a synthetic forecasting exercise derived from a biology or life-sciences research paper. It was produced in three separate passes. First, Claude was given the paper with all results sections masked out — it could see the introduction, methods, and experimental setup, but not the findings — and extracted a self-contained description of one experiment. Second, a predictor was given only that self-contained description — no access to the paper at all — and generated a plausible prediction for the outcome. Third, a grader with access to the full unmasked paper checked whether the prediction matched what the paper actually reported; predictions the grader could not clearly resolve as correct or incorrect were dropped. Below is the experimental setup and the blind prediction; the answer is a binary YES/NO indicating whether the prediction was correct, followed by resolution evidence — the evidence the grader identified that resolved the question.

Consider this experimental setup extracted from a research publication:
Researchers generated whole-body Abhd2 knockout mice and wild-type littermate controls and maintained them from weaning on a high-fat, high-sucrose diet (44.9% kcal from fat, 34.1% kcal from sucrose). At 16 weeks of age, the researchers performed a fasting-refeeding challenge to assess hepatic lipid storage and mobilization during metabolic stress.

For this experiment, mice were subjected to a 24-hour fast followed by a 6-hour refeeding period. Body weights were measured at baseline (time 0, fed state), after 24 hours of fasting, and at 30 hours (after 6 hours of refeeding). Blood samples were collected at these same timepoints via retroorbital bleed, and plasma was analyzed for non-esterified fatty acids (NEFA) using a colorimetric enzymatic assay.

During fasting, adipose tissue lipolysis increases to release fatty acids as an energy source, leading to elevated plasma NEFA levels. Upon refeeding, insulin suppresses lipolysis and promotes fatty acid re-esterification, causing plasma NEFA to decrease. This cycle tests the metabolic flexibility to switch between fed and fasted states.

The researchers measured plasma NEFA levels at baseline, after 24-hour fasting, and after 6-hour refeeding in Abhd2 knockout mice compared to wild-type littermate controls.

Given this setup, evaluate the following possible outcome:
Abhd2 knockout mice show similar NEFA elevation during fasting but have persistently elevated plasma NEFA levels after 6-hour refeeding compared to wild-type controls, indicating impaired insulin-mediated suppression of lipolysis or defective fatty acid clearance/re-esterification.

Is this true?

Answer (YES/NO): NO